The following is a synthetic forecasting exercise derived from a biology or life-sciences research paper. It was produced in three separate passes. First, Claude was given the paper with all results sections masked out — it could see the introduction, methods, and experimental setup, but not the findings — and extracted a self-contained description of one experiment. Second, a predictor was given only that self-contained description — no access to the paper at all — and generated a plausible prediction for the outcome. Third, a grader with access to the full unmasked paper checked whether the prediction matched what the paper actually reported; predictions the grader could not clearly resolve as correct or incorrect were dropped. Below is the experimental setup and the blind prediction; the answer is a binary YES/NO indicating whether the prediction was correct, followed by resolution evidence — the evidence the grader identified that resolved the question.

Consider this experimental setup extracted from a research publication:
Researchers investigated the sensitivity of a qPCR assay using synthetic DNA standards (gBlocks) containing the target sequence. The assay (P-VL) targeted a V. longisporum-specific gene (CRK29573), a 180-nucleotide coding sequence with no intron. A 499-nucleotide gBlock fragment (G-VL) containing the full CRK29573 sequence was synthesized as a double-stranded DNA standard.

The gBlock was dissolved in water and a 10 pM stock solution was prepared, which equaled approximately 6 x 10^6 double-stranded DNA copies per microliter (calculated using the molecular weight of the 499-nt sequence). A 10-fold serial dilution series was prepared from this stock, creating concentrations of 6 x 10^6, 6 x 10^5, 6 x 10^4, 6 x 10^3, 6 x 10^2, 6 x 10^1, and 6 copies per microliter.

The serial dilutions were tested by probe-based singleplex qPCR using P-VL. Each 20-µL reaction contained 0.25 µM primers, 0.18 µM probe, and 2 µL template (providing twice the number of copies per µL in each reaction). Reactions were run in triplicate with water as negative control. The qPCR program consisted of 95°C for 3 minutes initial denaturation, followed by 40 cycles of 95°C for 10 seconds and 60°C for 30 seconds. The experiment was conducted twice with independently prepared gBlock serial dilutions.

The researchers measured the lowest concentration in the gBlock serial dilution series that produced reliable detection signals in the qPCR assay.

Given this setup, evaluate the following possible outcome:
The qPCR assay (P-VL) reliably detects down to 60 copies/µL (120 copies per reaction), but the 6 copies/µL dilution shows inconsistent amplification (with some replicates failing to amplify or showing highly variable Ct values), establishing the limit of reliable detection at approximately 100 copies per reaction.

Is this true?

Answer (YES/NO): NO